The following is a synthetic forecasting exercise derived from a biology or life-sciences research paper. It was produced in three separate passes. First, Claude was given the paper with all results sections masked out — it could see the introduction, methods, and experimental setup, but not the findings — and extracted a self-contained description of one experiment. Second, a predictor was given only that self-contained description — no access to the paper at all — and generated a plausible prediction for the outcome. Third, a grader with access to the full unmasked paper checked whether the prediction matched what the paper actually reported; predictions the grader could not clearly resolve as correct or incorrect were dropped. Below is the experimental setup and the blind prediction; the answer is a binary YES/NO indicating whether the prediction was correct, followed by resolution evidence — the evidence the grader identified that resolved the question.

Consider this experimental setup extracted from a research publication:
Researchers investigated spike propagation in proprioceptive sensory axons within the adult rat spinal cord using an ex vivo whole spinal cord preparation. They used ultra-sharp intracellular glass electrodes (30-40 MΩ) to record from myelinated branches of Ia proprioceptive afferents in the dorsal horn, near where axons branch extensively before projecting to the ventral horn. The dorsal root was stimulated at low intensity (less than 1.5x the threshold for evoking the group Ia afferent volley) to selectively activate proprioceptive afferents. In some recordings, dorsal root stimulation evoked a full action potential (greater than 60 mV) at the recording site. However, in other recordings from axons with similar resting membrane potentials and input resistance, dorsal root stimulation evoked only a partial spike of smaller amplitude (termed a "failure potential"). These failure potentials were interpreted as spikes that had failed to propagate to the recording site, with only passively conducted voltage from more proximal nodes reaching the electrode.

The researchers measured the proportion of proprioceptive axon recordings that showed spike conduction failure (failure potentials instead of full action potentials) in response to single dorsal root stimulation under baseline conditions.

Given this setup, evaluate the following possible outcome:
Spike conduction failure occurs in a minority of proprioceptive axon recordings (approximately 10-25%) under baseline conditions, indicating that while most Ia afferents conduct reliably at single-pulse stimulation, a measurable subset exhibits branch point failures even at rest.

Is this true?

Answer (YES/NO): YES